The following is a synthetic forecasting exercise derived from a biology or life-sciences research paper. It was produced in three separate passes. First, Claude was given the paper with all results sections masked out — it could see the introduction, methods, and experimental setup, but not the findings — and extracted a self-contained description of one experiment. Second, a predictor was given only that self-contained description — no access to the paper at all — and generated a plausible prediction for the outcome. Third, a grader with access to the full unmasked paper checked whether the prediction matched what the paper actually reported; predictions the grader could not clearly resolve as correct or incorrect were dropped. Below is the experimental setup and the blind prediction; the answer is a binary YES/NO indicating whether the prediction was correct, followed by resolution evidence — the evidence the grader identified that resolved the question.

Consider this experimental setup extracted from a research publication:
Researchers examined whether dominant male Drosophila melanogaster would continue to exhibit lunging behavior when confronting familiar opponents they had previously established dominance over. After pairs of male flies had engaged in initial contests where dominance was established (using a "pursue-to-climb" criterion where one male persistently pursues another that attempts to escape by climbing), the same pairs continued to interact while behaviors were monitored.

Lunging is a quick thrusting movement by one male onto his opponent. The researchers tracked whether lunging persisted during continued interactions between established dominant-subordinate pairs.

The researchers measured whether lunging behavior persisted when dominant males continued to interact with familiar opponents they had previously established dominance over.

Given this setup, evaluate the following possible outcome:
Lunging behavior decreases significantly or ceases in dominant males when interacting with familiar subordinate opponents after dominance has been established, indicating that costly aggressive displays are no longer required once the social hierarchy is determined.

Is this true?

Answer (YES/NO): NO